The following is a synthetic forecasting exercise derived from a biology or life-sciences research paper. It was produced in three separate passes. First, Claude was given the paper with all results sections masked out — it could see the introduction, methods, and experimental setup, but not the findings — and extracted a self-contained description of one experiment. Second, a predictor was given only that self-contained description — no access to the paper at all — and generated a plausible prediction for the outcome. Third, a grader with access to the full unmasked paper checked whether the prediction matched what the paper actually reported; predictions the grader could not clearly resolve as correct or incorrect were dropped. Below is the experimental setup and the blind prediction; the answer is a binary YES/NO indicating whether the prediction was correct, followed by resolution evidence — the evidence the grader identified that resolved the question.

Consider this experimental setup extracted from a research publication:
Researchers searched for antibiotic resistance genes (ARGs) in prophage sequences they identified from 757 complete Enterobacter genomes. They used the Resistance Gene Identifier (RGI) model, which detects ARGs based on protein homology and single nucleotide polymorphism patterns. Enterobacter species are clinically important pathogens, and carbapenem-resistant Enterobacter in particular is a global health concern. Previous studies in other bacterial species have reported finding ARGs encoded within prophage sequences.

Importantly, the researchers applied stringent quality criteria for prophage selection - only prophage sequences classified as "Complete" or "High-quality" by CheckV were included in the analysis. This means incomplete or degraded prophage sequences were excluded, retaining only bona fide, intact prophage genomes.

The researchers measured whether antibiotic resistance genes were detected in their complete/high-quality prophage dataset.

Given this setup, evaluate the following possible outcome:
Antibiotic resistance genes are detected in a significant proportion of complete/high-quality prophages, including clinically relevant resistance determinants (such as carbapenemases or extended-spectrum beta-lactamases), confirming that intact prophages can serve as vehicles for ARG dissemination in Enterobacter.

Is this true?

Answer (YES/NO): NO